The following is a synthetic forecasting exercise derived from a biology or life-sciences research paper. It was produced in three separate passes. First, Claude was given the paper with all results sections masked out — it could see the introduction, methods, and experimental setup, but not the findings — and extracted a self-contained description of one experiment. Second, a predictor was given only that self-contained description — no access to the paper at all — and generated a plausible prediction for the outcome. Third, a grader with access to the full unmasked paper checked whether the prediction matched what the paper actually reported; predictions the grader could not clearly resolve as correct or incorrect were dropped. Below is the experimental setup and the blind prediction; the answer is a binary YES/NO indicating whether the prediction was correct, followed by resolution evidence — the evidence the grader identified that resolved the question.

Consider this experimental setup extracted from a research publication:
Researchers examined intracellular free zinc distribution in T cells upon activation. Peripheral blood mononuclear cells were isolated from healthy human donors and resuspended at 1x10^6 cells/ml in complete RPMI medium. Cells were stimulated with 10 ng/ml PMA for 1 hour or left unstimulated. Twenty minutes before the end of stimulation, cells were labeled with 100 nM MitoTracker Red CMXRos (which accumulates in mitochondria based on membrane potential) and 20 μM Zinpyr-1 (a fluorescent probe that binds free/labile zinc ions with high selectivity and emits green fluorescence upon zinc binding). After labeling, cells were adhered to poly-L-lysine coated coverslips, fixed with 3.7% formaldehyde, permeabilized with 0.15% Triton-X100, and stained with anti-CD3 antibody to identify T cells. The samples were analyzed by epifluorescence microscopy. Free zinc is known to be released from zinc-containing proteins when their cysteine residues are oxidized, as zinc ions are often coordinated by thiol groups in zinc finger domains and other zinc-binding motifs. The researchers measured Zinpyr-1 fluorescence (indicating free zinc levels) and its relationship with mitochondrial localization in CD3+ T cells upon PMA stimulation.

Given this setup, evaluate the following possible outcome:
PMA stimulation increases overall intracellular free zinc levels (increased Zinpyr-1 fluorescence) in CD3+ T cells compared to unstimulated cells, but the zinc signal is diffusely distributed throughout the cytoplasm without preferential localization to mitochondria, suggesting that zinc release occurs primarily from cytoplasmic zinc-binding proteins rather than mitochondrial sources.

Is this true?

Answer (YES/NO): NO